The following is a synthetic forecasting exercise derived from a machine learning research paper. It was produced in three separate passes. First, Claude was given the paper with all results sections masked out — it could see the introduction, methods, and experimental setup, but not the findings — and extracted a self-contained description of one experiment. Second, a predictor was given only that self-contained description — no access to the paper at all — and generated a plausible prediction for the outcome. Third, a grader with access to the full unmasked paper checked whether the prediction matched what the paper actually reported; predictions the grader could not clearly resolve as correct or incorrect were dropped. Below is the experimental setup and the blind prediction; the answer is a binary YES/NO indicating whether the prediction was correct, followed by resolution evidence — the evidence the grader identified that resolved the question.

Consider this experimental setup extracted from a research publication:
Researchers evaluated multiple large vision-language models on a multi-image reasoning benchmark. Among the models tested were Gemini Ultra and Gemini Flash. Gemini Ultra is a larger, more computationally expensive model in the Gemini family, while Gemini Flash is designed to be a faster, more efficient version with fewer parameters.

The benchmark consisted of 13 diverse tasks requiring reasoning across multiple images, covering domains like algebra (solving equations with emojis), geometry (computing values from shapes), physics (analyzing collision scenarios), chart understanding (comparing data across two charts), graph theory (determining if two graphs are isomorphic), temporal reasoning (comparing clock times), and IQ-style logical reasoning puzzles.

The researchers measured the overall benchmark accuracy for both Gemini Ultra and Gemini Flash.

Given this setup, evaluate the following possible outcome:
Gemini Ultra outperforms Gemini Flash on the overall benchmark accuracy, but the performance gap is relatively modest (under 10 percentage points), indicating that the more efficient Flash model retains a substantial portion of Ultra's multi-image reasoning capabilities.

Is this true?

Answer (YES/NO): NO